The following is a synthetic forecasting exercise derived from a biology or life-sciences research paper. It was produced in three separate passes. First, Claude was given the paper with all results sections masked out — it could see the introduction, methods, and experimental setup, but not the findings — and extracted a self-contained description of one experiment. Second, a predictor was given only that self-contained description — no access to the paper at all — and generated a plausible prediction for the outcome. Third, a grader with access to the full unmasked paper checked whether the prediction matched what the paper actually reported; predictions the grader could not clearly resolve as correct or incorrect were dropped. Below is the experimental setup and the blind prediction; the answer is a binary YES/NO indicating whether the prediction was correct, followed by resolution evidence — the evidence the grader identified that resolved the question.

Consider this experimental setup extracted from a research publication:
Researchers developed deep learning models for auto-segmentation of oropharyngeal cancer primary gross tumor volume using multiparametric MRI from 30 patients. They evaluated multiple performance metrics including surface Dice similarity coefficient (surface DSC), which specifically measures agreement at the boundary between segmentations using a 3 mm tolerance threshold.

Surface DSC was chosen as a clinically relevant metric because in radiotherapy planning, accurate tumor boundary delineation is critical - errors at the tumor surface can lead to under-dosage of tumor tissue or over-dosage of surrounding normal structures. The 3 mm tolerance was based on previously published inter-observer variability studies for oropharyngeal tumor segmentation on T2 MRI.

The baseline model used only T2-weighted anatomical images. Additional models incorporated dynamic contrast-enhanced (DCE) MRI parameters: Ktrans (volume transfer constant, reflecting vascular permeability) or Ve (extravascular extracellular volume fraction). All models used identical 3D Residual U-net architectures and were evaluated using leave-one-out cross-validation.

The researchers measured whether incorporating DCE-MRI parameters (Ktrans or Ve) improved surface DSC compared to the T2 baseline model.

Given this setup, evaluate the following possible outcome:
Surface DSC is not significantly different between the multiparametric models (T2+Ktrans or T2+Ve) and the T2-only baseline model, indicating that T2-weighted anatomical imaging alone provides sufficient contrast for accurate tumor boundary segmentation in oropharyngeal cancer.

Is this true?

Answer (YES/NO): YES